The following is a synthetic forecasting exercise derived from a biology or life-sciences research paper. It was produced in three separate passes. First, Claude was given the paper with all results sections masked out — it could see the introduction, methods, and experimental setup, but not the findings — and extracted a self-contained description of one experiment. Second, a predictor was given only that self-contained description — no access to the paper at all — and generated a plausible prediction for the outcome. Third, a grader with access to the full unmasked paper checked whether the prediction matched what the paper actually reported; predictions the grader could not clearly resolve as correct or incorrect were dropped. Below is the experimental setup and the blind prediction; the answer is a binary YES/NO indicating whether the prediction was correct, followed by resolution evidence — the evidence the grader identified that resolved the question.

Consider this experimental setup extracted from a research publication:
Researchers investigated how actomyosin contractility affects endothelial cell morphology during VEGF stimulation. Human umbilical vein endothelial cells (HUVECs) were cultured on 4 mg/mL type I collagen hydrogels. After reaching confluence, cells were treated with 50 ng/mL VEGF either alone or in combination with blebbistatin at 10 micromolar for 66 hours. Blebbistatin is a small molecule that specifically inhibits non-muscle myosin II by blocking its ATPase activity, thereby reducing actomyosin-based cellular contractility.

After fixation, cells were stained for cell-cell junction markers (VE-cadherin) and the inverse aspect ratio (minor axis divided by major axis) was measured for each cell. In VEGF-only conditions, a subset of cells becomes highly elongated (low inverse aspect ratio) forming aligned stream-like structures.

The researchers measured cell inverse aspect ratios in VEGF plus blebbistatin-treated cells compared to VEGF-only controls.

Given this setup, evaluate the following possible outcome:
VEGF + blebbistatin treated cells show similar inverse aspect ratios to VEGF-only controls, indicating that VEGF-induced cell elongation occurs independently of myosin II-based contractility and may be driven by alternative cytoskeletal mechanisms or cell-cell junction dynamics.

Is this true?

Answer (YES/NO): YES